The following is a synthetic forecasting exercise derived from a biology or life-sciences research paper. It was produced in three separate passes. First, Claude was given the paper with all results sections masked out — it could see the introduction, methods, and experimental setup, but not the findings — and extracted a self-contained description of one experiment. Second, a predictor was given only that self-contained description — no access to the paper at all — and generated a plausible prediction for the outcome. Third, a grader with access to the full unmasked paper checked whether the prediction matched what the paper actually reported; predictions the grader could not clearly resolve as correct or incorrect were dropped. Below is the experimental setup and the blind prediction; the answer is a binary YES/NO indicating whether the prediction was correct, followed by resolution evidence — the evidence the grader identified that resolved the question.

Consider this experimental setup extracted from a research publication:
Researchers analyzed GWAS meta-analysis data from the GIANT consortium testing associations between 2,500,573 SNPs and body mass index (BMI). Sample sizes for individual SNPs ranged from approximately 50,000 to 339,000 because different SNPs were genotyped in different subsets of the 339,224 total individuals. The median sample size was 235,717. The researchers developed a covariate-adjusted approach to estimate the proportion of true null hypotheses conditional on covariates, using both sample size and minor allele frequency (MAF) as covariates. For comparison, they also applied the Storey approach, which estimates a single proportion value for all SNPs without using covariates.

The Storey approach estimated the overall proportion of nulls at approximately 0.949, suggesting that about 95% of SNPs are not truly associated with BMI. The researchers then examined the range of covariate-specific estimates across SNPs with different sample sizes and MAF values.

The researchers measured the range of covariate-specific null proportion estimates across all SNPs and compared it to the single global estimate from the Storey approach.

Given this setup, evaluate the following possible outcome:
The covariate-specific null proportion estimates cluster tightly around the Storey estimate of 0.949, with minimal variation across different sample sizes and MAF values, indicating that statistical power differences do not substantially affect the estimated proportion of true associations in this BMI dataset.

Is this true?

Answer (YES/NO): NO